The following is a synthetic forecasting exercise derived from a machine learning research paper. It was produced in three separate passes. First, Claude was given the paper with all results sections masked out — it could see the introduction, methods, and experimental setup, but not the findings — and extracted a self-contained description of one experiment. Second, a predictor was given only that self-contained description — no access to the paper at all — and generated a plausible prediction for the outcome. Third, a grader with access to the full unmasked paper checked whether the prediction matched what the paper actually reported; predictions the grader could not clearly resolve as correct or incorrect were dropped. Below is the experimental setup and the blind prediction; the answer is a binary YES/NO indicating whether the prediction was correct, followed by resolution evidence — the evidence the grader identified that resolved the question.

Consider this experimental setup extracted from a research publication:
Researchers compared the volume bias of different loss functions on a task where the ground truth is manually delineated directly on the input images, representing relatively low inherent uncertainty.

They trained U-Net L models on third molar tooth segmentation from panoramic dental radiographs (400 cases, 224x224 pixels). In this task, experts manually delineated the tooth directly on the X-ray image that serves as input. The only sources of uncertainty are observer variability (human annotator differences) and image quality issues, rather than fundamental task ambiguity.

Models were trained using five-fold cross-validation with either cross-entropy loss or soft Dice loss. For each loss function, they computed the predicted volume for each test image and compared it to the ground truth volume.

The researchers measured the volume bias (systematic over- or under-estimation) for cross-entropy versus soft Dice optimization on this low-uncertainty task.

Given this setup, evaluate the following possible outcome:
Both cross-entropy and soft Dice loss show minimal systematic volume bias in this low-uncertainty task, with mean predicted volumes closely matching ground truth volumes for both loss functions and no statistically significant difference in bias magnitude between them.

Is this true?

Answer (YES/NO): YES